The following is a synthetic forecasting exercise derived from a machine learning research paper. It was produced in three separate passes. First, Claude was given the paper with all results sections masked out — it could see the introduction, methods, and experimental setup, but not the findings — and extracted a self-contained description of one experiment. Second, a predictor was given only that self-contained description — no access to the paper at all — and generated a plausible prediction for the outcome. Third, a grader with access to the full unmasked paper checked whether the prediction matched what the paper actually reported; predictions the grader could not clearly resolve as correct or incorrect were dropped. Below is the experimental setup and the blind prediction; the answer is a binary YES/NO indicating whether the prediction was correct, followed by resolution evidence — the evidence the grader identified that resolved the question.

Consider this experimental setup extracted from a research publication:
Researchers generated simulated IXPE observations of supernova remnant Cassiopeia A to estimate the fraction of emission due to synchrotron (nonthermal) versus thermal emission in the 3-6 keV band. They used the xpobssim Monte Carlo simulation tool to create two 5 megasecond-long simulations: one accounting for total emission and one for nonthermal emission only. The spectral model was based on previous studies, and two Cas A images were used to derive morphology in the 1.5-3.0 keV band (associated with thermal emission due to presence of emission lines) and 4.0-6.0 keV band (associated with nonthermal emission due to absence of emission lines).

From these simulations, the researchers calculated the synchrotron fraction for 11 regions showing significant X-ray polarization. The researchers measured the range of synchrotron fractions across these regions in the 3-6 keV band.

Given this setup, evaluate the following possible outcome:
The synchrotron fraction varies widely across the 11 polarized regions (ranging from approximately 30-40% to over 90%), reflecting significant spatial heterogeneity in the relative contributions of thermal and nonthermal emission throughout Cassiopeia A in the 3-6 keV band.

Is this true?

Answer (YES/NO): NO